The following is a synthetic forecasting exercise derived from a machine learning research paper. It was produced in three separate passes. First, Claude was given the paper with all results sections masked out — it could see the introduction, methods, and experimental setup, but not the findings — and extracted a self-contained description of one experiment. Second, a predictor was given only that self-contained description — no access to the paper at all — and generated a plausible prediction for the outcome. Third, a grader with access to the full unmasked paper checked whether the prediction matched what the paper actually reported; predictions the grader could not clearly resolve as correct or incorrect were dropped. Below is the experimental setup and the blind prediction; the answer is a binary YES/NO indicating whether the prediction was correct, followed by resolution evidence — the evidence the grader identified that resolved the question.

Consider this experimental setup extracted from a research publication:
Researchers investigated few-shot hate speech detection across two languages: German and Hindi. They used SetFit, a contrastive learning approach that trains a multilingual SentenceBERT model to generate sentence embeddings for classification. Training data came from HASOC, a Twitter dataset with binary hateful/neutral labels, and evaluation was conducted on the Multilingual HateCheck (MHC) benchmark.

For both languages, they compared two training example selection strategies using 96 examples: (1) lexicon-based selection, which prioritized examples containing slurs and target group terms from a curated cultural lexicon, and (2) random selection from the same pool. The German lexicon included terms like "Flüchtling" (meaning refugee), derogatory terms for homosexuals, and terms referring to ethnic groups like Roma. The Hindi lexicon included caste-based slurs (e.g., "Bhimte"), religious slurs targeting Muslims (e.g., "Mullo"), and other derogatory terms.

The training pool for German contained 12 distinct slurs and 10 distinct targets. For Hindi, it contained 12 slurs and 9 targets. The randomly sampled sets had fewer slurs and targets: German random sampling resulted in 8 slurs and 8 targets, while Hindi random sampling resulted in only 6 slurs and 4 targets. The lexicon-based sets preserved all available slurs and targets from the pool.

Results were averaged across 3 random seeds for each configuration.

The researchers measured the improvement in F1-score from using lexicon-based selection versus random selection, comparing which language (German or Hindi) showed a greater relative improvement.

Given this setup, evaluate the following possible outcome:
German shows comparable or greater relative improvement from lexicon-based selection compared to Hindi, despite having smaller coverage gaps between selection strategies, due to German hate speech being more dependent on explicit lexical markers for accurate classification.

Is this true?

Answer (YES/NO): NO